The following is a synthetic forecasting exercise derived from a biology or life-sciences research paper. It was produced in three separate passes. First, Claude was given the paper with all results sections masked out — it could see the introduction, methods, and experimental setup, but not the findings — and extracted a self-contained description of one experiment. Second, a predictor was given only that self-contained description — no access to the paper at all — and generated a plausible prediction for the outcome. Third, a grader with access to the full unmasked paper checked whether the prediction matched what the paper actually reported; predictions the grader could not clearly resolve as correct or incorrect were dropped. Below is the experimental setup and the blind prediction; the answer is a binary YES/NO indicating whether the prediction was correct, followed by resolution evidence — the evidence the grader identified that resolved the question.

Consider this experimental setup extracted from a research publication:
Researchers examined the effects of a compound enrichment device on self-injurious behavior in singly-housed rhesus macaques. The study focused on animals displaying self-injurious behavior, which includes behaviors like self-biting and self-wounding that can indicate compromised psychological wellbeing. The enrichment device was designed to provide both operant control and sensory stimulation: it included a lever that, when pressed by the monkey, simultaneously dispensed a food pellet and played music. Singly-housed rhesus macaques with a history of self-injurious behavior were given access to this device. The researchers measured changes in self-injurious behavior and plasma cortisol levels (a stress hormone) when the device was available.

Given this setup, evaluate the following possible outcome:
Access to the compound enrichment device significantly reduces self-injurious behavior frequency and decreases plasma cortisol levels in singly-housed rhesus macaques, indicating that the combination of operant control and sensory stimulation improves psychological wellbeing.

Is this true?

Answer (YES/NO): NO